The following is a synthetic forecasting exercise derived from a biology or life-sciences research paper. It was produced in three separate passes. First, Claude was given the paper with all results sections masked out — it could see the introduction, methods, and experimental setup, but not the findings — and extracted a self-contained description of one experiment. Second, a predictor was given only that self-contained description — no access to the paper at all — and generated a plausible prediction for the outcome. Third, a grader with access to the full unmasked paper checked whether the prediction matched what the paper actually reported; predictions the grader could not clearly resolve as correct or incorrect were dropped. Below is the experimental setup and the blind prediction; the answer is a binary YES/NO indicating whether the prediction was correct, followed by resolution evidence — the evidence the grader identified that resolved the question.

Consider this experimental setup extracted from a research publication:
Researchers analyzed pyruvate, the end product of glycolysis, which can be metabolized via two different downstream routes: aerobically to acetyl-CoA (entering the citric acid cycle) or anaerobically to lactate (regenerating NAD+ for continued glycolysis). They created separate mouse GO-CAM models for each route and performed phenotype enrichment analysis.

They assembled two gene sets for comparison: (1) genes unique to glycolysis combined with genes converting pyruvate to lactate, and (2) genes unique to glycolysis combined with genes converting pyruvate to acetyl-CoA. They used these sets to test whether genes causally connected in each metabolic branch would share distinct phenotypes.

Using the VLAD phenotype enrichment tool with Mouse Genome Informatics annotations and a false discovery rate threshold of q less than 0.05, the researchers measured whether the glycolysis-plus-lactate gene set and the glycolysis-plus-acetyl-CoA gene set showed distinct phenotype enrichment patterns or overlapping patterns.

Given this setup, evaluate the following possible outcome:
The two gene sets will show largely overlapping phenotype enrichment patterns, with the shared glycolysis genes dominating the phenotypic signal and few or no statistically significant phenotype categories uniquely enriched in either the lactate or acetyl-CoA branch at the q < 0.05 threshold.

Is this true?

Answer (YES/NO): NO